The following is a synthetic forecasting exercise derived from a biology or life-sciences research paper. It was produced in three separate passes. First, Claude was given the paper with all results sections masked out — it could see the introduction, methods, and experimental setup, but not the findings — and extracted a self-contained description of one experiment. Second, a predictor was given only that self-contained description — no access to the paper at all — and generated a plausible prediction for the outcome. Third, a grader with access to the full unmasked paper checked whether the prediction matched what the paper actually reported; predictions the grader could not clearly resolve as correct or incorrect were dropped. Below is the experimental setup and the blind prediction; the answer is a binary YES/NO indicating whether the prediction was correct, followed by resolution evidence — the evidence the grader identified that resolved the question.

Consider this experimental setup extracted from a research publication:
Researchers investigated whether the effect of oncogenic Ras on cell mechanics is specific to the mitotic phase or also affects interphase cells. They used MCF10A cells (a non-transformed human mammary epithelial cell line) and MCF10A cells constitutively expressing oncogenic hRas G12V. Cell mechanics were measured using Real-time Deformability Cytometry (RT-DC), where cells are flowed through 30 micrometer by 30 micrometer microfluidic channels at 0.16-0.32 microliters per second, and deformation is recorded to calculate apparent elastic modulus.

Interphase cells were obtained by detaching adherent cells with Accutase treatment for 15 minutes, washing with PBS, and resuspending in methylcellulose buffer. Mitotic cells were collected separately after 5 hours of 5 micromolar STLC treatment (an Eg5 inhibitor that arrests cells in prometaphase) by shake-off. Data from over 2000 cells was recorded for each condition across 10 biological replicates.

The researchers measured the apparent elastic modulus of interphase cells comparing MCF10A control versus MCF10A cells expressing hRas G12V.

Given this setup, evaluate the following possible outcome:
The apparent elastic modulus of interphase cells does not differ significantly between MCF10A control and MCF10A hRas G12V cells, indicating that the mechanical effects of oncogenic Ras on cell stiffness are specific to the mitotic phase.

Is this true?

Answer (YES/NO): NO